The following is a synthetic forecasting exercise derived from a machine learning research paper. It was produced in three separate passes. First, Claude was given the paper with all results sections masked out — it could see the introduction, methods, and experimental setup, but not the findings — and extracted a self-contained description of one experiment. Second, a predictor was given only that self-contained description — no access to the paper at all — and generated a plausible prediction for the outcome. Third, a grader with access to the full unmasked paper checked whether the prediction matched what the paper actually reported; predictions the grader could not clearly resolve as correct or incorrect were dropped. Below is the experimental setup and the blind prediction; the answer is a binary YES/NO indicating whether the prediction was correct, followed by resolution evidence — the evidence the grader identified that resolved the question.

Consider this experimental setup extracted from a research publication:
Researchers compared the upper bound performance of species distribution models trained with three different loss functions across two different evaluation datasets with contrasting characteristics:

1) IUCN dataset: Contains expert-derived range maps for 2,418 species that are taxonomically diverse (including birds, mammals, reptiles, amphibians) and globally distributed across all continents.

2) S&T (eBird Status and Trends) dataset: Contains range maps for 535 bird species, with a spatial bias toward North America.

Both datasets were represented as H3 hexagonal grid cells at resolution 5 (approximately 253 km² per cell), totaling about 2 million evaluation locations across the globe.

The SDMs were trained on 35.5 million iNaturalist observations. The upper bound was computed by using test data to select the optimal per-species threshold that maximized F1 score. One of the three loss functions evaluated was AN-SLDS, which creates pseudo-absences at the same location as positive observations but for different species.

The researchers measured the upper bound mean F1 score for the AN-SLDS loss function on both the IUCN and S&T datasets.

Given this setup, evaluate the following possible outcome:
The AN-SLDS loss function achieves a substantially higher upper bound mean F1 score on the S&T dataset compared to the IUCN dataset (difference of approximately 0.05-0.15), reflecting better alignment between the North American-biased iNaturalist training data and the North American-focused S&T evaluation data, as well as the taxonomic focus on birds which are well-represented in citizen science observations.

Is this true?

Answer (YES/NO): NO